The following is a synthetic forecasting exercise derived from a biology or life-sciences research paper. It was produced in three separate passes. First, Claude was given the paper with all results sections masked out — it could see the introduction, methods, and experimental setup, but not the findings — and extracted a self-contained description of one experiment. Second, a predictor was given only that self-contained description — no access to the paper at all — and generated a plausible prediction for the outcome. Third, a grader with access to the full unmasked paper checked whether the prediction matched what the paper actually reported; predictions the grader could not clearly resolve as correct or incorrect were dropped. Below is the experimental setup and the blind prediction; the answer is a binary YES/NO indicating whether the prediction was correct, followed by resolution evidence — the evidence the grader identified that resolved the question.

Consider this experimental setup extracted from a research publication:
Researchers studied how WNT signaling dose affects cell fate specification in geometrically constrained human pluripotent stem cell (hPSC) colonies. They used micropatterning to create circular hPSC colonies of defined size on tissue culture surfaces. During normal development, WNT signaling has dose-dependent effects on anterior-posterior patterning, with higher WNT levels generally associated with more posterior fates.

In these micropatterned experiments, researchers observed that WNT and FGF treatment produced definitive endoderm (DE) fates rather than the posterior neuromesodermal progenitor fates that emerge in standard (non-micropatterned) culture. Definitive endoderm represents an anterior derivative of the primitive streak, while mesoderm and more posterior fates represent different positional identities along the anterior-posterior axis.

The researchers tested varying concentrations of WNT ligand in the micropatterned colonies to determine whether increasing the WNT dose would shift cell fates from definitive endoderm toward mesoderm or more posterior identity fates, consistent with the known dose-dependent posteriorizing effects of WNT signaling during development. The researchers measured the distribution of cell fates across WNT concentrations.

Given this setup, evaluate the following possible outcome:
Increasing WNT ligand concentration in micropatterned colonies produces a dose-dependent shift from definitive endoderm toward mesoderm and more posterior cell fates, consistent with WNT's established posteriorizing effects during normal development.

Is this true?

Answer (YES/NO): NO